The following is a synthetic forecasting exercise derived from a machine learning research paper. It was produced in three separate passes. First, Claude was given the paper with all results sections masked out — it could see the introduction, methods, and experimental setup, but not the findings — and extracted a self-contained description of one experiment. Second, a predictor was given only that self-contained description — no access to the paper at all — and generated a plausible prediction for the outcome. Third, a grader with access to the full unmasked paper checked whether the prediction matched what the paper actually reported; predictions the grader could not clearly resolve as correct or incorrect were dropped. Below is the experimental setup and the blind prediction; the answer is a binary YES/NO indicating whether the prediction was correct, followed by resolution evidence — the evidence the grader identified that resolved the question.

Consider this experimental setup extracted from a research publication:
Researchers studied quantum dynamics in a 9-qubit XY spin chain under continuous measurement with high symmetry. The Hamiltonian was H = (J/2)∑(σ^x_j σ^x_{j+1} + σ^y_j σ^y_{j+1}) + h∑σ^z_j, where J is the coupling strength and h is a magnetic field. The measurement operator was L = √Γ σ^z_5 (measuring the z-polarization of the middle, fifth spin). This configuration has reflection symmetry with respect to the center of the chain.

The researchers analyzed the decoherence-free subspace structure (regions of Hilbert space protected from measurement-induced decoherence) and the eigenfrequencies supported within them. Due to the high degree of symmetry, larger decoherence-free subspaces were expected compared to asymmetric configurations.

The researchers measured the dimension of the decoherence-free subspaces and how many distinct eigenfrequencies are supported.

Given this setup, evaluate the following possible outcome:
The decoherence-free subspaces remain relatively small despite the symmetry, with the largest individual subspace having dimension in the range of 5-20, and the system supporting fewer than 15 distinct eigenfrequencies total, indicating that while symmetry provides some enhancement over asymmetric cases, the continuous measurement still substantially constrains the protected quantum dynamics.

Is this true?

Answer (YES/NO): YES